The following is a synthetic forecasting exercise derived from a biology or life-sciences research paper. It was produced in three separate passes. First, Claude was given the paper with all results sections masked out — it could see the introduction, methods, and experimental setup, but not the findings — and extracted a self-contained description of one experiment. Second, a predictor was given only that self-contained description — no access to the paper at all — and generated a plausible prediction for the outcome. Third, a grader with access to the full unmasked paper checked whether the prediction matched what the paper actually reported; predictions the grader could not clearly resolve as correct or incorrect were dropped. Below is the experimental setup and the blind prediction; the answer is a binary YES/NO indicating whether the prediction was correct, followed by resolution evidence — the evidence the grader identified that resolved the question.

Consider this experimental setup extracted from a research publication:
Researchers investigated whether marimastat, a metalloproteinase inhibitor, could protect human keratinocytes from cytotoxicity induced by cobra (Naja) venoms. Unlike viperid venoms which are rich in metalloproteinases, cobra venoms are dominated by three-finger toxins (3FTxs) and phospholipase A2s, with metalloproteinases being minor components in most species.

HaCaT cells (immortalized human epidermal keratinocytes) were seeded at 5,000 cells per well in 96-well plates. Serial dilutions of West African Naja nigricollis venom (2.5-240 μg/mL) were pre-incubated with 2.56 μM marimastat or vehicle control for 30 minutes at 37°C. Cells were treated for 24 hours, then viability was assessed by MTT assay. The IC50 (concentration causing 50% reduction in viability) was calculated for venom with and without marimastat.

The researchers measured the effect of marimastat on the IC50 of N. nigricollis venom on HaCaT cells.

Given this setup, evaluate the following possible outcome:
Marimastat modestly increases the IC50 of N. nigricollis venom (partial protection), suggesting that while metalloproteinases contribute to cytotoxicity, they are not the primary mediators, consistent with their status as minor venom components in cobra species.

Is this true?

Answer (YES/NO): NO